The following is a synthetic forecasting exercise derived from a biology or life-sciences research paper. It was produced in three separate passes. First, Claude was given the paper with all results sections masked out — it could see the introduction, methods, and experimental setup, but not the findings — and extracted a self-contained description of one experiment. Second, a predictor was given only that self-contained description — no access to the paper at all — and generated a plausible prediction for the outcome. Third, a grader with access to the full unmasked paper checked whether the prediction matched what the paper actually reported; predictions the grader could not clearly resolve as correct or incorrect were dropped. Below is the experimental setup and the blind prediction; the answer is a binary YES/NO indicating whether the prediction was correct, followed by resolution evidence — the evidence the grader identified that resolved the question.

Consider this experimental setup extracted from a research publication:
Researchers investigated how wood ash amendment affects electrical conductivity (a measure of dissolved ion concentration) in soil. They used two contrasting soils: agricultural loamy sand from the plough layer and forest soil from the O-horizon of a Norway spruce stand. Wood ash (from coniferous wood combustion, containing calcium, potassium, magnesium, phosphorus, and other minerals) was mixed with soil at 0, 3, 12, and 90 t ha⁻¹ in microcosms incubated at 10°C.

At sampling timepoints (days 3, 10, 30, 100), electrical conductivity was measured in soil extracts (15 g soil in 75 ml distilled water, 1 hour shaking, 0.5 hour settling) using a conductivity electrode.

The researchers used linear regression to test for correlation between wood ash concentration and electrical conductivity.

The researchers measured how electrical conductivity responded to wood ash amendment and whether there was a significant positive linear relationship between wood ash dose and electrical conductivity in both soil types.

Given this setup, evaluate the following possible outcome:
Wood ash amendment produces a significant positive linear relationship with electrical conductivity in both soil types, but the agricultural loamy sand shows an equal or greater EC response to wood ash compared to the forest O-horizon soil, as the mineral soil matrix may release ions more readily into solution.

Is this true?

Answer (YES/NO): NO